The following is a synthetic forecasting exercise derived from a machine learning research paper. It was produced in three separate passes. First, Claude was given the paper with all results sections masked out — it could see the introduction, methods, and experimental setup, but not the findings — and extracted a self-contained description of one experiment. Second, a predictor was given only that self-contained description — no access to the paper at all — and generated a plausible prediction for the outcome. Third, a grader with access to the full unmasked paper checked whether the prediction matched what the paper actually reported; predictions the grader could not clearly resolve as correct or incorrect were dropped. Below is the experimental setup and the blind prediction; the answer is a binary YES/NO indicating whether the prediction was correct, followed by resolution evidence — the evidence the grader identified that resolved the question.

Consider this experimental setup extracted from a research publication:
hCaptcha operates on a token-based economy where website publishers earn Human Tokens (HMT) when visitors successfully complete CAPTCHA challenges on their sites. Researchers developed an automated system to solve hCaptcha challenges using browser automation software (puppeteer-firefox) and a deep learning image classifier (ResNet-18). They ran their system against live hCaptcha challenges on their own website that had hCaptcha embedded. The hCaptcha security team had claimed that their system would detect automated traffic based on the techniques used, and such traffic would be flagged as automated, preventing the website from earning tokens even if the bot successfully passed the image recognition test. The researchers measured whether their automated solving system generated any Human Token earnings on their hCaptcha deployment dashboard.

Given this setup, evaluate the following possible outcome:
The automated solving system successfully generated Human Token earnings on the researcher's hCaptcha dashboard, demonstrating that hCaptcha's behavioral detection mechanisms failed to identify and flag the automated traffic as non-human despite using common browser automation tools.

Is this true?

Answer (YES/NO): YES